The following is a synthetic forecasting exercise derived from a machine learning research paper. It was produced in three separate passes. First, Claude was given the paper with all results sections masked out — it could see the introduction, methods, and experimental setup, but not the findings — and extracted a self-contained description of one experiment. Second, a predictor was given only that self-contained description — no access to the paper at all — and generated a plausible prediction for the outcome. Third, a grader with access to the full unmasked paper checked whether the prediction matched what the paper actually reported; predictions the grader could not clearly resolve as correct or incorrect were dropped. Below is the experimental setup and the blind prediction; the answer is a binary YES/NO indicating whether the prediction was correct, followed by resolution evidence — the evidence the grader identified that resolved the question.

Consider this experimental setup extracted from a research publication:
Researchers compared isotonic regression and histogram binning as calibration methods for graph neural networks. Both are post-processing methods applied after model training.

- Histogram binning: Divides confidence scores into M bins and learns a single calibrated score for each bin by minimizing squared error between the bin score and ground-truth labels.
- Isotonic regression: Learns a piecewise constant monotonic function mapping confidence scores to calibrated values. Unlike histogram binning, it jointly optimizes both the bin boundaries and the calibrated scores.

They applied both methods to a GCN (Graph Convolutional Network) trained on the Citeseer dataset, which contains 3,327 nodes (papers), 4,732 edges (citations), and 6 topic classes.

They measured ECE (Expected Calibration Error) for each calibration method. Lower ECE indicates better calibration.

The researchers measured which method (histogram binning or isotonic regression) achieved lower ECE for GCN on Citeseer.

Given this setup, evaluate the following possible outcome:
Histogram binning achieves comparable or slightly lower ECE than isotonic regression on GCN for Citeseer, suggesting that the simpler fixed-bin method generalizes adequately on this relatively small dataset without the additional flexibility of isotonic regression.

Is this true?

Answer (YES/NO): NO